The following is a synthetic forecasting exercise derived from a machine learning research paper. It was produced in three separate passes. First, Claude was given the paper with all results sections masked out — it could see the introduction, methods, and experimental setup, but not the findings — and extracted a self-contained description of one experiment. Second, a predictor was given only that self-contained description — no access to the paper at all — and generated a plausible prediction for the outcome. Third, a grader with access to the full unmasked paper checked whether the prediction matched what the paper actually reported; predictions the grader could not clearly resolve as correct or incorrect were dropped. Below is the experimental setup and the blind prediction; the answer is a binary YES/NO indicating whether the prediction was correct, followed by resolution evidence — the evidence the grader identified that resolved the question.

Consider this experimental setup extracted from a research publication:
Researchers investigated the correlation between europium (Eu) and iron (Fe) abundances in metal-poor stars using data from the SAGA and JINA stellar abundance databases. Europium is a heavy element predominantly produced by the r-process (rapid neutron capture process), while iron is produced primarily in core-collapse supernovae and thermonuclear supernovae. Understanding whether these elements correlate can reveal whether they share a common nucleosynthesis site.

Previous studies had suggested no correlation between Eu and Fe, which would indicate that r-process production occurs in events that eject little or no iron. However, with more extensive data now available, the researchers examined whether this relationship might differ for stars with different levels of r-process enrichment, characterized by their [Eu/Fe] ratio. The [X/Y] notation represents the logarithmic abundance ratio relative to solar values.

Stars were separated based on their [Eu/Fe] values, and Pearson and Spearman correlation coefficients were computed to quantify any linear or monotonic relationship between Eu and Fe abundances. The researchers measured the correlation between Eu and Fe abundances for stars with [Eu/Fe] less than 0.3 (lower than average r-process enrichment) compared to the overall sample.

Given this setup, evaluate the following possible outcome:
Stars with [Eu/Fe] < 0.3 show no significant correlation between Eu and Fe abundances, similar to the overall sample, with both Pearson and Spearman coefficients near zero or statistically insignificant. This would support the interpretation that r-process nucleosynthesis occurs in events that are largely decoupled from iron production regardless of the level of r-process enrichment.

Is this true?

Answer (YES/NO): NO